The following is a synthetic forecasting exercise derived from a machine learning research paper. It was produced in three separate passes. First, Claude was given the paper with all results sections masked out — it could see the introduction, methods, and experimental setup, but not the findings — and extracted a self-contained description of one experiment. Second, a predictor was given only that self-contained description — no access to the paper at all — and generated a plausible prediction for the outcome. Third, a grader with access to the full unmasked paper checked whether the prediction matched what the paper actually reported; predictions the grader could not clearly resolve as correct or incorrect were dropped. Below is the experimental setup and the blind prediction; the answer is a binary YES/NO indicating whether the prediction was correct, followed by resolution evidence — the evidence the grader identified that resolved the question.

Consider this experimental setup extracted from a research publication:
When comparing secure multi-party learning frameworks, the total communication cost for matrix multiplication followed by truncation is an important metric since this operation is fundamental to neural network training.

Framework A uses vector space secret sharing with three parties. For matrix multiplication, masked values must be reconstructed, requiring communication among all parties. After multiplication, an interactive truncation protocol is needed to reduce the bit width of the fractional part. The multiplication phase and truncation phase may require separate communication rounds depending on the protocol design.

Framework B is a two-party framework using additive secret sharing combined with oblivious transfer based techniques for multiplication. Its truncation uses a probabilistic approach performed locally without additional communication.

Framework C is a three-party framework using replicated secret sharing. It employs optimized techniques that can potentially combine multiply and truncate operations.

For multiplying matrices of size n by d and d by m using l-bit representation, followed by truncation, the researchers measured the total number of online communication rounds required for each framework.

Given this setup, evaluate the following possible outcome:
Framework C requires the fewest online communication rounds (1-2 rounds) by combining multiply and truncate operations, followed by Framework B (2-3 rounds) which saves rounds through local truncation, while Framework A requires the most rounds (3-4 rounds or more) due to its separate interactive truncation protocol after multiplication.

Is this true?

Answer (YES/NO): NO